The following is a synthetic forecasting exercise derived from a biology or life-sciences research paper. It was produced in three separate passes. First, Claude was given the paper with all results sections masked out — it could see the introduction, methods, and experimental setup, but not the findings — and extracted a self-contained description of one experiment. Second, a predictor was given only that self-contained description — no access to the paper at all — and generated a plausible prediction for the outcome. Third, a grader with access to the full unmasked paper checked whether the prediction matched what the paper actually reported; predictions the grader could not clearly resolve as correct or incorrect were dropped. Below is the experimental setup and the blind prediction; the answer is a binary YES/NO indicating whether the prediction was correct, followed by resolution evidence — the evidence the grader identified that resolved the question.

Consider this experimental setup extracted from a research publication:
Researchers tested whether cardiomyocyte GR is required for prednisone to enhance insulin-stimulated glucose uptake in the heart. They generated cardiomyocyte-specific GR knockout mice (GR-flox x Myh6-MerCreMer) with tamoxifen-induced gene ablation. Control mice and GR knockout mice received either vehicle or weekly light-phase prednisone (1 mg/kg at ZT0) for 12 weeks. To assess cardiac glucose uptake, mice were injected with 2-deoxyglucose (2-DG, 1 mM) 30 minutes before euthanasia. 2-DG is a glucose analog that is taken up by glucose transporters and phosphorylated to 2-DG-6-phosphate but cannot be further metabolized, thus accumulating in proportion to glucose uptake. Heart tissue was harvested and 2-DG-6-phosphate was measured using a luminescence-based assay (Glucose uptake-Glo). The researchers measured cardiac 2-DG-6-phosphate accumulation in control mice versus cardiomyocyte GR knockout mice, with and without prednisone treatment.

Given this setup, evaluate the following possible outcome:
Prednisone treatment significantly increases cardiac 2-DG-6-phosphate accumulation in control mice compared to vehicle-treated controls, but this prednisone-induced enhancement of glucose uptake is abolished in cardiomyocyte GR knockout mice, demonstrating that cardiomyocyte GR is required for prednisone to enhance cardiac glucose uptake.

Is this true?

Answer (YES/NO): YES